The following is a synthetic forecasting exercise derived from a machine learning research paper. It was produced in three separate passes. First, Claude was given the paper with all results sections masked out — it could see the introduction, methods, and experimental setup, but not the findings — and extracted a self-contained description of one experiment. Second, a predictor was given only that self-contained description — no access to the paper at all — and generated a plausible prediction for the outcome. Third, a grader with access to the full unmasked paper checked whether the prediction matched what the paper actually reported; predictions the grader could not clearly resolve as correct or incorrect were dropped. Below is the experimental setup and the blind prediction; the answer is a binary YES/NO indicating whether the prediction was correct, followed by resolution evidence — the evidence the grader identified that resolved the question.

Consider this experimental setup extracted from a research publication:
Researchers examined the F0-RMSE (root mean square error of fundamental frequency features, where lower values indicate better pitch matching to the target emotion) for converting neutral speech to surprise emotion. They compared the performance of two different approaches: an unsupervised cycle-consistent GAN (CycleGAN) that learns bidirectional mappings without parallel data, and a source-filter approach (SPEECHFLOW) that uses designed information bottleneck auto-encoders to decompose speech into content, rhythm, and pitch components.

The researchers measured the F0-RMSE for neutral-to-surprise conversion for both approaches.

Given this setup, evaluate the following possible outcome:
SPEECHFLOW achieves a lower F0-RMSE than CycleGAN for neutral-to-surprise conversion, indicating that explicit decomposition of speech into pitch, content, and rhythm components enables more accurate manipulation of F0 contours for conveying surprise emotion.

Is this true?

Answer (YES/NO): YES